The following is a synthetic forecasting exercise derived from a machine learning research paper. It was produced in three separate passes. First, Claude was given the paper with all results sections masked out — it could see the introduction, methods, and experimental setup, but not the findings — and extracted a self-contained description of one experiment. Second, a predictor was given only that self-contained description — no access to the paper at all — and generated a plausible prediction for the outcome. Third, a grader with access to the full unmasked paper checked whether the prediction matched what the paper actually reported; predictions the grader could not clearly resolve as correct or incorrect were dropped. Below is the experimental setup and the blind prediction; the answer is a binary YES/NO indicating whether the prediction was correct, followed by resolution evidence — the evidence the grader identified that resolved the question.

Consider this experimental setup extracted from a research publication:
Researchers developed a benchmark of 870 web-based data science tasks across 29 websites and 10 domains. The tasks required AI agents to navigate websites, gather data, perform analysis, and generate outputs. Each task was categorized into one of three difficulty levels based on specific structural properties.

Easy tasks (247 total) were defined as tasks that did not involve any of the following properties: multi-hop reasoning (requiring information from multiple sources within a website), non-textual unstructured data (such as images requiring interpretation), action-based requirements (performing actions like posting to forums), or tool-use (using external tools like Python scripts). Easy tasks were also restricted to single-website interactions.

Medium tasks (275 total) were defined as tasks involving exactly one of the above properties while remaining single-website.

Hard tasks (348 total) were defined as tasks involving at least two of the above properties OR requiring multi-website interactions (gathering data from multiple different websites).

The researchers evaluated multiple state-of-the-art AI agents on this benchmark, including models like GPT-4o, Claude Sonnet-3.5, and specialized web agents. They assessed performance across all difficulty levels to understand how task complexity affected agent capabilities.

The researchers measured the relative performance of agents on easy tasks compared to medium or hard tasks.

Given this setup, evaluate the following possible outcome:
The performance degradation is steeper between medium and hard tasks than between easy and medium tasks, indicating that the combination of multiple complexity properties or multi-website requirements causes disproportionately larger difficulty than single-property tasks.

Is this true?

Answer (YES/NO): NO